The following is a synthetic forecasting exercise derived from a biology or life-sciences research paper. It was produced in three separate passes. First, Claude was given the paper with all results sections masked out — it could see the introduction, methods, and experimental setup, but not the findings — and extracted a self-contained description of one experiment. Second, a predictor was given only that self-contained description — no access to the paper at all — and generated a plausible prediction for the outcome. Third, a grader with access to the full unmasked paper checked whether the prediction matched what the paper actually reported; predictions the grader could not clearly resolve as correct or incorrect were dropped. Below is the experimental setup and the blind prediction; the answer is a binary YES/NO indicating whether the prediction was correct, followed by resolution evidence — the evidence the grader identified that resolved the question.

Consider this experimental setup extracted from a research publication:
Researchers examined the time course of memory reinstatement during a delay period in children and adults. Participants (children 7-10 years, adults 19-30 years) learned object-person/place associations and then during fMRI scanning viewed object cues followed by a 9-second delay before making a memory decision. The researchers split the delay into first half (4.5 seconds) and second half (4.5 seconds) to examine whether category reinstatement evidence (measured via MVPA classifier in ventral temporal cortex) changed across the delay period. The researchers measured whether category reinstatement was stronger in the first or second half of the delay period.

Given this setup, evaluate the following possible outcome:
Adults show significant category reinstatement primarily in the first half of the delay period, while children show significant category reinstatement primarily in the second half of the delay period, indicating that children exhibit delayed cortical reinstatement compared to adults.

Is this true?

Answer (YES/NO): NO